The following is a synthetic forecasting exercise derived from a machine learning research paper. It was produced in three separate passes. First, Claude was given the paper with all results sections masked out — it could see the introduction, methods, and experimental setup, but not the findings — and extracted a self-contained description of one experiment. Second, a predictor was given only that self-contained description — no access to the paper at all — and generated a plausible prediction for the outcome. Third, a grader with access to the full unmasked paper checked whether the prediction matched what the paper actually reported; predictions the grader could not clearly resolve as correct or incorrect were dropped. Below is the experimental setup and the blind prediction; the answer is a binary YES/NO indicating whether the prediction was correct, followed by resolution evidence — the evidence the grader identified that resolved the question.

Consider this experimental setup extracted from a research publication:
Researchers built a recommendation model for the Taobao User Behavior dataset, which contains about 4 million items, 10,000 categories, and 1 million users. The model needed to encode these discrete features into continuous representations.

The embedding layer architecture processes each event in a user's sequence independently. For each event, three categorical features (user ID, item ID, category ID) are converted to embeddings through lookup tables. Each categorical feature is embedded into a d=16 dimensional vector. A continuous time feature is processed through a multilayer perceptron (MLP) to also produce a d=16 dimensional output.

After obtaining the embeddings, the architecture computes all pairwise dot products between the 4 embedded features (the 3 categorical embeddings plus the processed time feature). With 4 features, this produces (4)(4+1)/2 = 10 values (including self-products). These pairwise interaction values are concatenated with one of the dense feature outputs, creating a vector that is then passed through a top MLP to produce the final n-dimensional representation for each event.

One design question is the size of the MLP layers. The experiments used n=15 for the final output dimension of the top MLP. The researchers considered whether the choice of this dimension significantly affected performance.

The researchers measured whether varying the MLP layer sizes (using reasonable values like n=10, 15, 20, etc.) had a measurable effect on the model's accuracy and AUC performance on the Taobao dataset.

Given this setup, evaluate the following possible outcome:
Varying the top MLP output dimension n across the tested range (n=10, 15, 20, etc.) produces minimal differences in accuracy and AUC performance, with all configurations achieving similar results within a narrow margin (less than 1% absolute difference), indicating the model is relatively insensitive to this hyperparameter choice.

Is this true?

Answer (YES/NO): YES